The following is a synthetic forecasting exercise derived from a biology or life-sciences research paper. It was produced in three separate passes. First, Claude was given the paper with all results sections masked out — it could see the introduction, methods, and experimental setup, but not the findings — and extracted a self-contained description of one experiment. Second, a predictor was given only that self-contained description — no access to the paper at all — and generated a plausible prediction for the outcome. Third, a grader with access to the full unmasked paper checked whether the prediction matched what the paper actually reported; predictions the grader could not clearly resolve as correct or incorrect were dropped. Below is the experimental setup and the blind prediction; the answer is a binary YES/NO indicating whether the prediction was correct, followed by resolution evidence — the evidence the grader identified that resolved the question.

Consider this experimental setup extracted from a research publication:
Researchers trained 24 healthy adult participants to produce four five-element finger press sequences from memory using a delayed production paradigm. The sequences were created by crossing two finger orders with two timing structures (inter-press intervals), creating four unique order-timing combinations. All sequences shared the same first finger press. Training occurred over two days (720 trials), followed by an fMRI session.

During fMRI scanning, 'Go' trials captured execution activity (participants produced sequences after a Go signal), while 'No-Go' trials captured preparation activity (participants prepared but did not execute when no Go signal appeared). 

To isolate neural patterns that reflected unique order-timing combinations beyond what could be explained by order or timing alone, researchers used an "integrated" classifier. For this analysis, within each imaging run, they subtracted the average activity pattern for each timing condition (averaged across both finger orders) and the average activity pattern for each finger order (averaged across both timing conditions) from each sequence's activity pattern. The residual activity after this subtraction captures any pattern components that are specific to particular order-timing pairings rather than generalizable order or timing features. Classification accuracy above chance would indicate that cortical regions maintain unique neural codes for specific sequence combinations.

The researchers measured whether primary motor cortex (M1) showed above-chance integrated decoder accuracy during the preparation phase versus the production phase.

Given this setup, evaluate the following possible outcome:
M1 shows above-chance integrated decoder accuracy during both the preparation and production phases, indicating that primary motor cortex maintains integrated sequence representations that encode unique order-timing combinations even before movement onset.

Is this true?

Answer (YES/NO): NO